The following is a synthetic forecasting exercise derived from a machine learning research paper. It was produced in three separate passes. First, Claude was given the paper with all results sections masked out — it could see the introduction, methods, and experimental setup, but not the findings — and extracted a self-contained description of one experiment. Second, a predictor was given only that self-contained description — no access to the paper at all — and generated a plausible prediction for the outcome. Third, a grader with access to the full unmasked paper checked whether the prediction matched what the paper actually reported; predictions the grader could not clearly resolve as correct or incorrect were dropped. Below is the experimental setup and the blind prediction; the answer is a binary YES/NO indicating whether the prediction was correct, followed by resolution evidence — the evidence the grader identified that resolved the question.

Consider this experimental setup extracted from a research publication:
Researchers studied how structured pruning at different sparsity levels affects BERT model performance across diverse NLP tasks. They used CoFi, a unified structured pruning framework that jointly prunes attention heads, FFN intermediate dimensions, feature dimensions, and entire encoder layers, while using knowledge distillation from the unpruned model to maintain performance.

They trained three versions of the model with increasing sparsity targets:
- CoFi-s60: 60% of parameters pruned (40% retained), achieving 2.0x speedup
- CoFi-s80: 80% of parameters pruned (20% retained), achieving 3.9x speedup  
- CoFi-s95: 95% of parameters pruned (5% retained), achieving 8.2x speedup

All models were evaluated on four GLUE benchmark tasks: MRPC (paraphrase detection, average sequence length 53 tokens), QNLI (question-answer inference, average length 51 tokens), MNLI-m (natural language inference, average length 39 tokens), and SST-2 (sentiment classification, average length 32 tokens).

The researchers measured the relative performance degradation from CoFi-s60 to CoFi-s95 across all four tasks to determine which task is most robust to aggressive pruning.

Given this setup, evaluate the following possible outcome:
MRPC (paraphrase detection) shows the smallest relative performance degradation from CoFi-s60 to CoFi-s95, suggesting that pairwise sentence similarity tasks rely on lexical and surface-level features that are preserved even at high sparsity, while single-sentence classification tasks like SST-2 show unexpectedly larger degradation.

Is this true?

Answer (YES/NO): NO